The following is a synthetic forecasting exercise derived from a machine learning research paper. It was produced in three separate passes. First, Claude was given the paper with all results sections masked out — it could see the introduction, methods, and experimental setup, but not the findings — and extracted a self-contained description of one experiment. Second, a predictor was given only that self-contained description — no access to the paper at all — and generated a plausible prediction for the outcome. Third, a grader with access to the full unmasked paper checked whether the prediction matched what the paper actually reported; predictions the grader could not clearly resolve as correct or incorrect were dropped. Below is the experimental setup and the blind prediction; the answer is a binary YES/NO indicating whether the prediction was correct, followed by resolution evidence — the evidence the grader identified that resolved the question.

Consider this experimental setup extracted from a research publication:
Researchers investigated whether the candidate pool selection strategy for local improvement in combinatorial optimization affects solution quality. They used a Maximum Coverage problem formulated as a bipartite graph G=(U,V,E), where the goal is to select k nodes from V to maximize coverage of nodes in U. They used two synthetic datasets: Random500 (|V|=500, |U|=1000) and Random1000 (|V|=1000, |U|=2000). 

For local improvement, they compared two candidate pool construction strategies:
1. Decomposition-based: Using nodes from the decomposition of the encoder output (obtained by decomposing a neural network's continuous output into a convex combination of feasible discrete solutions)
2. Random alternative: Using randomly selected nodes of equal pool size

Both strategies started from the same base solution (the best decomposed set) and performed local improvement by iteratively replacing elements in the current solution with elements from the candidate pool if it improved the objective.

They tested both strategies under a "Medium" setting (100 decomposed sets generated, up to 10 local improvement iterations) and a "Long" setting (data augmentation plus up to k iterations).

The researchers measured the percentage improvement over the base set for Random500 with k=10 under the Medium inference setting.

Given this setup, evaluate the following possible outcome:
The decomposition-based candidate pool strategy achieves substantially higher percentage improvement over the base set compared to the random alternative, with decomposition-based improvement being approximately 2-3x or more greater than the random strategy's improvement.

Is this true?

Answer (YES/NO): YES